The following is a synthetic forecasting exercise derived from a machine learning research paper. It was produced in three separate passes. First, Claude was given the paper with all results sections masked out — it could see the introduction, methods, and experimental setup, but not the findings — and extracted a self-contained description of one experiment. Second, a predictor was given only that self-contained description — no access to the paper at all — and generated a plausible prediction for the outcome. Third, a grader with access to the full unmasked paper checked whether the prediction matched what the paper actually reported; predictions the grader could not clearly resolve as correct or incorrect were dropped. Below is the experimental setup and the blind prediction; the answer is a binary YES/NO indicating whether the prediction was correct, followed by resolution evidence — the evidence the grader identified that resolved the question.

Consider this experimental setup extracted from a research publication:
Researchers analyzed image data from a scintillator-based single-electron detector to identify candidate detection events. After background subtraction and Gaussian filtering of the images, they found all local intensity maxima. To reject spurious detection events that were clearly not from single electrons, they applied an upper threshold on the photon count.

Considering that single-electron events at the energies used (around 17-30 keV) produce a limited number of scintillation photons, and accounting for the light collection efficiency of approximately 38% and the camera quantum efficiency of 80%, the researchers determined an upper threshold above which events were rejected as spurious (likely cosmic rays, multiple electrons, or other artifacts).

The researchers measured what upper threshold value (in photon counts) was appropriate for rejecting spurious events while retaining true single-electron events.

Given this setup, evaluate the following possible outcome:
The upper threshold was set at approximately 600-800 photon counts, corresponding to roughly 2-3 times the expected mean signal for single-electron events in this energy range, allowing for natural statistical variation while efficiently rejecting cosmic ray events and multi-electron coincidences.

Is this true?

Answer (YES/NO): NO